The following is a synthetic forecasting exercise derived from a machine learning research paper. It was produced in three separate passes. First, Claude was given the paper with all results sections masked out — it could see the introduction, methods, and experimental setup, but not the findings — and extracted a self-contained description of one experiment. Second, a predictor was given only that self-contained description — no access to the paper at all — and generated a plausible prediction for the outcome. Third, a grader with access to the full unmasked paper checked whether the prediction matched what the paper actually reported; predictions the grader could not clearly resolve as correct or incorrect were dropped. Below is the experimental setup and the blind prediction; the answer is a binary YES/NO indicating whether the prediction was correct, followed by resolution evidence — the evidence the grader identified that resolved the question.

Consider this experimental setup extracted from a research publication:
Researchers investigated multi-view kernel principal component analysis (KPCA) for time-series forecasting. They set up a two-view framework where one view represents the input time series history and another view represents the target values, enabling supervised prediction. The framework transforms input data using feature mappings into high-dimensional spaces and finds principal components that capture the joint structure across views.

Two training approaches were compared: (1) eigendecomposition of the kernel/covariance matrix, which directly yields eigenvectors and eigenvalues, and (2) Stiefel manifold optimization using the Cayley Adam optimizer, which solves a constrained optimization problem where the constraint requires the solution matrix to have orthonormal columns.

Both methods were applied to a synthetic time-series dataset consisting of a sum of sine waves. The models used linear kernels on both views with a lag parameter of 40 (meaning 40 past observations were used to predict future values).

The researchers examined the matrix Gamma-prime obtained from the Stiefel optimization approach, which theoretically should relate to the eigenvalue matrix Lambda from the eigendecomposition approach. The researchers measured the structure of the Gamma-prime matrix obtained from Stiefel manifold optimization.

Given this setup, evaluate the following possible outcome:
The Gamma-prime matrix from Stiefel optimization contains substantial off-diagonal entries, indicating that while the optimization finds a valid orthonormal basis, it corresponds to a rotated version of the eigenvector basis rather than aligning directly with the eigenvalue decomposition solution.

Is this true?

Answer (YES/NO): YES